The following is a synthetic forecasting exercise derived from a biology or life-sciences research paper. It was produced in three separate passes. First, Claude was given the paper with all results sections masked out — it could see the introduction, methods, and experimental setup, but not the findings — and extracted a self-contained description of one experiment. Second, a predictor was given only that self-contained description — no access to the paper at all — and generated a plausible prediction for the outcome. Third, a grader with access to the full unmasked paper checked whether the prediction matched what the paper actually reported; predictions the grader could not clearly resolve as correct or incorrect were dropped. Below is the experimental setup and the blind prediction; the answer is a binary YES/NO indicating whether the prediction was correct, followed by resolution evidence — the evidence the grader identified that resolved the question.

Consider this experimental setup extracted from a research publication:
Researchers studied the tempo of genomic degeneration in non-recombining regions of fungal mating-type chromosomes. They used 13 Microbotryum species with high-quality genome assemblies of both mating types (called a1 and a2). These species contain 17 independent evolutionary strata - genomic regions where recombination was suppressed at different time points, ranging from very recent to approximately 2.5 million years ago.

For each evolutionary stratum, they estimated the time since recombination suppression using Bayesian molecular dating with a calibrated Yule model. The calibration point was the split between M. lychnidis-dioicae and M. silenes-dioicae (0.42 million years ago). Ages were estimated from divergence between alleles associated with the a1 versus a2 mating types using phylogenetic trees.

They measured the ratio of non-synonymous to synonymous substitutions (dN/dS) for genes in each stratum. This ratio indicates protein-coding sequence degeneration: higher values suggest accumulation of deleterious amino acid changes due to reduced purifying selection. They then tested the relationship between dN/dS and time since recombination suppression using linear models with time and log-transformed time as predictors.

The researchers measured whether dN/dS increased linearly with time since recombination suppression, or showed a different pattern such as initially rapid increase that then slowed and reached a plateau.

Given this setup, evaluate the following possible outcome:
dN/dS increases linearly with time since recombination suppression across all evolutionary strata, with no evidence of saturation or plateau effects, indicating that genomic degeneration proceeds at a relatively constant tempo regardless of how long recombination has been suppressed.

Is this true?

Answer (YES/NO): NO